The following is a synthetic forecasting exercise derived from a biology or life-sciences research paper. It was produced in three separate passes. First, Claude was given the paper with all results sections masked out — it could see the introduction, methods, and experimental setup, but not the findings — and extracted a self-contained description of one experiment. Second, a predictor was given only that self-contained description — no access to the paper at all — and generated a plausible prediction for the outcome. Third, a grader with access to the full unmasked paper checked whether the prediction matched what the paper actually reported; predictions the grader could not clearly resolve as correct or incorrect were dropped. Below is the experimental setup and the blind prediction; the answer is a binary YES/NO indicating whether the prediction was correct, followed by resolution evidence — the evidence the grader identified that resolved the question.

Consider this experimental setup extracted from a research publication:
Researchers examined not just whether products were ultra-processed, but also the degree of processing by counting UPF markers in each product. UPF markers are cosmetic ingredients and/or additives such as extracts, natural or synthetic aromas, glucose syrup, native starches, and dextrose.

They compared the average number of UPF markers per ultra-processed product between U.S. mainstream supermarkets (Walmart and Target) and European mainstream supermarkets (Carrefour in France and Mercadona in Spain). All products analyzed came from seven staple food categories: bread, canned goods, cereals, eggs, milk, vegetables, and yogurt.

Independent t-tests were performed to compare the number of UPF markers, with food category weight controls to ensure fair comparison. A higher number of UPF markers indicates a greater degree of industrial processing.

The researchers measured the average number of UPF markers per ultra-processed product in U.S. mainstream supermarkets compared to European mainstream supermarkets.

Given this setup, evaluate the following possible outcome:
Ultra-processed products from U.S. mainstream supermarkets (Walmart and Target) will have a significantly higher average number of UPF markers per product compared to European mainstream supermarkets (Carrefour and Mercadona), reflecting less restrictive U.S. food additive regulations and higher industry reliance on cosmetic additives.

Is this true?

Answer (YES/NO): YES